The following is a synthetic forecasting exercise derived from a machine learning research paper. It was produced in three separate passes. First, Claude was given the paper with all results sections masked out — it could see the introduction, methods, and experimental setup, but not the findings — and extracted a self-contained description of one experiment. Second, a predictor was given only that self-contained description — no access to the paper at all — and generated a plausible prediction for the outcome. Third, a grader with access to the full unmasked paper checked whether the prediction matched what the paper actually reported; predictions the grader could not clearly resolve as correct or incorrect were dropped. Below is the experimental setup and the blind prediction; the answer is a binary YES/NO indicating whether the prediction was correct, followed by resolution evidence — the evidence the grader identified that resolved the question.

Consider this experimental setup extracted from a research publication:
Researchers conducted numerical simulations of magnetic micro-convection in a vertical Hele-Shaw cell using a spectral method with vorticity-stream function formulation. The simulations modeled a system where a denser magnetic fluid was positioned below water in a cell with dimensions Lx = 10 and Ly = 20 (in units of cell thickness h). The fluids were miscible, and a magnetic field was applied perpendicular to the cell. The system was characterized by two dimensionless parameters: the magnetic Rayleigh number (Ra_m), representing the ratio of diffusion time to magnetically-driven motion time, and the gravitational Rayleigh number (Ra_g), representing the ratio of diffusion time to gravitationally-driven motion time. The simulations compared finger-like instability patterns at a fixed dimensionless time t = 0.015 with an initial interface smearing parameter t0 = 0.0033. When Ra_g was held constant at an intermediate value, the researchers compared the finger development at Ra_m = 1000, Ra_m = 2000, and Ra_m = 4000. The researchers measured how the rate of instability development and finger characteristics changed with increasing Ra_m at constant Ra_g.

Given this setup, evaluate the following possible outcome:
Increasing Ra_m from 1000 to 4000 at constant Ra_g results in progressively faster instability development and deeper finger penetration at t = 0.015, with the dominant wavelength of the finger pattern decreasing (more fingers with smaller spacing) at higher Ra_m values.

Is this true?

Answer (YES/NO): NO